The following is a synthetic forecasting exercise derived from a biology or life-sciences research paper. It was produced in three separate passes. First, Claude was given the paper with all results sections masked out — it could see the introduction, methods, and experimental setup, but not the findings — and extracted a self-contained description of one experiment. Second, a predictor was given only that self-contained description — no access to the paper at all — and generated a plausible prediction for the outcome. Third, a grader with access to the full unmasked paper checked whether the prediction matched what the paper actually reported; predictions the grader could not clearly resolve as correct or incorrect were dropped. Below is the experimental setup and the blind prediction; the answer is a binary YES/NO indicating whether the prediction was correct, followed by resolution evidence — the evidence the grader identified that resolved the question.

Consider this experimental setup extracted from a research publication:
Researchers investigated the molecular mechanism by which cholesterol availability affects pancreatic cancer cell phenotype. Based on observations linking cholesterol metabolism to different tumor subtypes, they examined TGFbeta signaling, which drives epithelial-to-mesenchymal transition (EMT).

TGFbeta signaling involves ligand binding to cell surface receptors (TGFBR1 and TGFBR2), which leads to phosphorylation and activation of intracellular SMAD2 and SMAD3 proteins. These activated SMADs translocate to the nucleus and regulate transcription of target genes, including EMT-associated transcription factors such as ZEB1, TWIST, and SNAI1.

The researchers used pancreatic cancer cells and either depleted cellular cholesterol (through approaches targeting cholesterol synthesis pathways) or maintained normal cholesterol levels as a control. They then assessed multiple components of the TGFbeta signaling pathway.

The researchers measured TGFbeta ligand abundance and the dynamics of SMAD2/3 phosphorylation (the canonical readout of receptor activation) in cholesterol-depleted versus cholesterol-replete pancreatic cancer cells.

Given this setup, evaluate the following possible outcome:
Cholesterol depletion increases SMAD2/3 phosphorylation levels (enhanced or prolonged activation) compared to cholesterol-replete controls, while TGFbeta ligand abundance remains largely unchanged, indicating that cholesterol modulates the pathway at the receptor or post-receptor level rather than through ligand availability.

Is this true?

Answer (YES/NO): NO